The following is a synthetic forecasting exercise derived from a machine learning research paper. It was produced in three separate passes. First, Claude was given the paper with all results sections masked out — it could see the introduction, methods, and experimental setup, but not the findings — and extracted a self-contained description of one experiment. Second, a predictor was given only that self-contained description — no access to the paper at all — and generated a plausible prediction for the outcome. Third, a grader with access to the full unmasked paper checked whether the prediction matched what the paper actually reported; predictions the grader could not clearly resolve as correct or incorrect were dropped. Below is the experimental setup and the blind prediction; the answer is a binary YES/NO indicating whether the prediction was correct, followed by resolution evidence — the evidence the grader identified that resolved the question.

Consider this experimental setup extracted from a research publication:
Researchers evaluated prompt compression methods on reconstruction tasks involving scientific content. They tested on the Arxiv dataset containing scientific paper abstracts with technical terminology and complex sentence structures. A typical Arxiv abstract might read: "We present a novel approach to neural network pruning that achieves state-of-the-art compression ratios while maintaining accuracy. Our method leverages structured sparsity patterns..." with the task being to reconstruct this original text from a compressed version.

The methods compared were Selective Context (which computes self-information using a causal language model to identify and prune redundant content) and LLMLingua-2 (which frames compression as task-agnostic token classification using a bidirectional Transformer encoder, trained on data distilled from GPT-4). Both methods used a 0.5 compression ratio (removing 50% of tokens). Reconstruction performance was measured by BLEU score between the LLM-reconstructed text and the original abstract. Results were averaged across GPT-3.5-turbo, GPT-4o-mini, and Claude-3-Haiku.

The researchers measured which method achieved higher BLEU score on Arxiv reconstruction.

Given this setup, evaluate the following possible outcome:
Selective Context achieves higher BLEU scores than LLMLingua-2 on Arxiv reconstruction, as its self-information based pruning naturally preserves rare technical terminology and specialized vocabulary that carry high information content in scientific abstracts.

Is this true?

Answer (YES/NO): NO